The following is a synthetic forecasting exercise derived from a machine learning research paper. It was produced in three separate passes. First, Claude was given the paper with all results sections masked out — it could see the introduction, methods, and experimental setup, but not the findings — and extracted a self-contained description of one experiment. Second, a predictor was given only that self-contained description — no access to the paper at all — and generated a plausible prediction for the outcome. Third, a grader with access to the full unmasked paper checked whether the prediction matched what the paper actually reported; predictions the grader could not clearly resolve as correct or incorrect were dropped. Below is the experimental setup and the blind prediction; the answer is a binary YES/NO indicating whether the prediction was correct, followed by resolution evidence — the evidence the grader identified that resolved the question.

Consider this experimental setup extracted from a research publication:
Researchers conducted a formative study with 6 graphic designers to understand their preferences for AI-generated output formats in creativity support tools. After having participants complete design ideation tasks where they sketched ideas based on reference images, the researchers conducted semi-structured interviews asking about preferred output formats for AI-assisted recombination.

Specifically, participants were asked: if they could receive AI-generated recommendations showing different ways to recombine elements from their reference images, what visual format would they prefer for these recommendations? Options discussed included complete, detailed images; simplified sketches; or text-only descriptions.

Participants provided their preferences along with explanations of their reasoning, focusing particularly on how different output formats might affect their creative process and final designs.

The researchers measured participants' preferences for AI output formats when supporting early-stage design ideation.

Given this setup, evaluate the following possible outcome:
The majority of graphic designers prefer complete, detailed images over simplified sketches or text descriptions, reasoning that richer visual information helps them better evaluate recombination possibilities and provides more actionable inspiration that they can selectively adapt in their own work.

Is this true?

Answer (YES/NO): NO